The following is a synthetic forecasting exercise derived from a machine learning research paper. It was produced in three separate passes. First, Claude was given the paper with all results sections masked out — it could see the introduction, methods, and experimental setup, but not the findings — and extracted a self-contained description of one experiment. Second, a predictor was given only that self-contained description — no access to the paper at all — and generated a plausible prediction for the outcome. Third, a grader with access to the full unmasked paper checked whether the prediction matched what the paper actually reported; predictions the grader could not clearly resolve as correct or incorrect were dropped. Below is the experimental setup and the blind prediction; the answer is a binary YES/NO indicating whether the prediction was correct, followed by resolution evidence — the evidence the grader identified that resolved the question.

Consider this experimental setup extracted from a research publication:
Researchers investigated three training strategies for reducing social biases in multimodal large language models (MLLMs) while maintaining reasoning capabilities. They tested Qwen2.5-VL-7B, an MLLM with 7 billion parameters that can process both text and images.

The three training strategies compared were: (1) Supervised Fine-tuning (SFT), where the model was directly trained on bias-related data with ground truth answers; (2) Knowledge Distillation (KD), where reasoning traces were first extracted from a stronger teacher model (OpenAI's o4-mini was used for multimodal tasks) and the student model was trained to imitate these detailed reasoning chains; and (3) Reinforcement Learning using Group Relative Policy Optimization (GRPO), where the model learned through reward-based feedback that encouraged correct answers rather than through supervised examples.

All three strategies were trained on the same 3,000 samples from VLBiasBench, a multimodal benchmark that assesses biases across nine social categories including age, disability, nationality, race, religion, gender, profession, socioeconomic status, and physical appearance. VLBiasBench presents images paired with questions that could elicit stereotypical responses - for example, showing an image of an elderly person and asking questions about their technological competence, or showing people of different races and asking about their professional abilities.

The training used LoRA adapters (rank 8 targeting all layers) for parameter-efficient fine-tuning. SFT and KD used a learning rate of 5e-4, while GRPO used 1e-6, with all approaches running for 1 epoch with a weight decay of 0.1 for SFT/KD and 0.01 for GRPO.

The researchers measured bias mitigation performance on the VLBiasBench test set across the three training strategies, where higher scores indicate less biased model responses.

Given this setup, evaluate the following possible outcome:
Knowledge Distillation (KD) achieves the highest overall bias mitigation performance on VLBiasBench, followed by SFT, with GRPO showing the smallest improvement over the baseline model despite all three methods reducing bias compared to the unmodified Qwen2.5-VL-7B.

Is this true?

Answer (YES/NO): NO